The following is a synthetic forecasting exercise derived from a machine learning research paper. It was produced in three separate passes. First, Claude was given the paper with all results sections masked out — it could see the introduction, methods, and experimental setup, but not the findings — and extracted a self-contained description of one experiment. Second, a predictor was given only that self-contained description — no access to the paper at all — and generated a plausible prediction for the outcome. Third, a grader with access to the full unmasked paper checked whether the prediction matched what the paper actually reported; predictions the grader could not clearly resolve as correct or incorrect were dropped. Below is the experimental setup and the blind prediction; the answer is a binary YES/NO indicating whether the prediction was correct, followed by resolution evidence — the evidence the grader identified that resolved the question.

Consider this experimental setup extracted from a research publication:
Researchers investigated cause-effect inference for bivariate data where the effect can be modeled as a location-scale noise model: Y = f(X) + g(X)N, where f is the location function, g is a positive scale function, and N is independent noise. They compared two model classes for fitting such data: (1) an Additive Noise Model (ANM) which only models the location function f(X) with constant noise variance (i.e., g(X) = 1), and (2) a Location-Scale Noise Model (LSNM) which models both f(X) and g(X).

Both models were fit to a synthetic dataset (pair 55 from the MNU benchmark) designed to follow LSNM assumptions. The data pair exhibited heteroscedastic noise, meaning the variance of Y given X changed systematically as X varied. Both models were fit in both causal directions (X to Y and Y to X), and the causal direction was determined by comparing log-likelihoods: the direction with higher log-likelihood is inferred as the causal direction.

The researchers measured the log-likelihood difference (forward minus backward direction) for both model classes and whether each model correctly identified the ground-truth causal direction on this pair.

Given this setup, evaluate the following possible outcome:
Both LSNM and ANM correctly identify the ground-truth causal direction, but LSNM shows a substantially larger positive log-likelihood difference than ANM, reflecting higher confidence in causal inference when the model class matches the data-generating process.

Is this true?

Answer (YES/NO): NO